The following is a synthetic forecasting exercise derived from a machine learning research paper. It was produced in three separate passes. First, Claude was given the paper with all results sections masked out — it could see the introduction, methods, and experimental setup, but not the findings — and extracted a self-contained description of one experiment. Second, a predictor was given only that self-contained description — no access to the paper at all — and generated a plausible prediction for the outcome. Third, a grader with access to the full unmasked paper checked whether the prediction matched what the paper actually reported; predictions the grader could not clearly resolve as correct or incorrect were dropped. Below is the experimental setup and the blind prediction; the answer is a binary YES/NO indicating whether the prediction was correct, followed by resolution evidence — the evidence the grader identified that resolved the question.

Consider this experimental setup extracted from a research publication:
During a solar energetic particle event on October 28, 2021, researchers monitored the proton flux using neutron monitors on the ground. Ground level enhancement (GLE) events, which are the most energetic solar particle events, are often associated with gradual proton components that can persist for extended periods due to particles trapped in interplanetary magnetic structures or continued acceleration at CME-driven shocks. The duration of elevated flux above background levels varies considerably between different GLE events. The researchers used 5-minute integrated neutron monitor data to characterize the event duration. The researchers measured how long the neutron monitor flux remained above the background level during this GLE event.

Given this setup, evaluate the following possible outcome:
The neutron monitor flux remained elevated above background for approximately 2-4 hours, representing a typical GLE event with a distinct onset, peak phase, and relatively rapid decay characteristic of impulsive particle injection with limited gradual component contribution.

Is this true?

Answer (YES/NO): NO